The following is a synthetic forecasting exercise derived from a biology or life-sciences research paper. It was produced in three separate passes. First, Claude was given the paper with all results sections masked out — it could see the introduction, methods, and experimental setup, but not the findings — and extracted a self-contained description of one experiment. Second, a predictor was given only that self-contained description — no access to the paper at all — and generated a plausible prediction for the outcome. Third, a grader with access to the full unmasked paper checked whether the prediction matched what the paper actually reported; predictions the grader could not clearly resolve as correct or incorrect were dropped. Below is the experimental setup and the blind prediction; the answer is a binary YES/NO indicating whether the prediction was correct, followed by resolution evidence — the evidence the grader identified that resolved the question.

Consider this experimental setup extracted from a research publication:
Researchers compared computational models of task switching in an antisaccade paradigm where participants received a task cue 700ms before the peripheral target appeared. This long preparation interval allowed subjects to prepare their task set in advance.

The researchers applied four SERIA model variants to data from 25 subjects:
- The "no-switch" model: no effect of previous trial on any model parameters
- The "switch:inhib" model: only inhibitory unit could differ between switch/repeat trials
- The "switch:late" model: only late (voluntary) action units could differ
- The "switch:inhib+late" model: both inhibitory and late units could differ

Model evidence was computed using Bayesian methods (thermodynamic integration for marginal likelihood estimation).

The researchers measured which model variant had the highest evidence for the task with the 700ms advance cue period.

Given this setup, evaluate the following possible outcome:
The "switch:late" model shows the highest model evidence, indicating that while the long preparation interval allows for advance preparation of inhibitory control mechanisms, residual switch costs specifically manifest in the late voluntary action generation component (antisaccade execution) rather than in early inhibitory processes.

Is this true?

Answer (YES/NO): NO